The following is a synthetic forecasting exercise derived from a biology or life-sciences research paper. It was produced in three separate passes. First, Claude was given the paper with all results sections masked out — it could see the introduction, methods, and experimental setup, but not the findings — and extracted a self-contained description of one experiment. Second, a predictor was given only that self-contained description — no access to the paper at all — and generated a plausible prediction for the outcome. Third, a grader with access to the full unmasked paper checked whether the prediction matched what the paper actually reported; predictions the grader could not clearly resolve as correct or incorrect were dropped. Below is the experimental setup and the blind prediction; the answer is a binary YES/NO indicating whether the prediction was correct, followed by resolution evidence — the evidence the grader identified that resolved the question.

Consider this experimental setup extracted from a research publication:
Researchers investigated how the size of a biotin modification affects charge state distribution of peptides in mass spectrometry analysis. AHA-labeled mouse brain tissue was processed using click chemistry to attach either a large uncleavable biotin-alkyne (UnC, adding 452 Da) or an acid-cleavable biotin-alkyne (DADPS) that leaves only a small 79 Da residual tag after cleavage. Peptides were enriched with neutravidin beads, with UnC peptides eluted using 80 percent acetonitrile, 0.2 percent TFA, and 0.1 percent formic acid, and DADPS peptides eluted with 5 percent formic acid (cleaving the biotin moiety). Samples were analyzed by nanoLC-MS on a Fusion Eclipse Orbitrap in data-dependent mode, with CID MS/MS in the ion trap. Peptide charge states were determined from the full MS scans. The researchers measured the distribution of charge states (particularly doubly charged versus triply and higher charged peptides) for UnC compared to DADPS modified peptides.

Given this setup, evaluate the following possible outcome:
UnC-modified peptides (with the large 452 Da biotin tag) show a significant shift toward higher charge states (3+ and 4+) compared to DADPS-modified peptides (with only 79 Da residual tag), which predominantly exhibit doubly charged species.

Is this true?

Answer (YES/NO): YES